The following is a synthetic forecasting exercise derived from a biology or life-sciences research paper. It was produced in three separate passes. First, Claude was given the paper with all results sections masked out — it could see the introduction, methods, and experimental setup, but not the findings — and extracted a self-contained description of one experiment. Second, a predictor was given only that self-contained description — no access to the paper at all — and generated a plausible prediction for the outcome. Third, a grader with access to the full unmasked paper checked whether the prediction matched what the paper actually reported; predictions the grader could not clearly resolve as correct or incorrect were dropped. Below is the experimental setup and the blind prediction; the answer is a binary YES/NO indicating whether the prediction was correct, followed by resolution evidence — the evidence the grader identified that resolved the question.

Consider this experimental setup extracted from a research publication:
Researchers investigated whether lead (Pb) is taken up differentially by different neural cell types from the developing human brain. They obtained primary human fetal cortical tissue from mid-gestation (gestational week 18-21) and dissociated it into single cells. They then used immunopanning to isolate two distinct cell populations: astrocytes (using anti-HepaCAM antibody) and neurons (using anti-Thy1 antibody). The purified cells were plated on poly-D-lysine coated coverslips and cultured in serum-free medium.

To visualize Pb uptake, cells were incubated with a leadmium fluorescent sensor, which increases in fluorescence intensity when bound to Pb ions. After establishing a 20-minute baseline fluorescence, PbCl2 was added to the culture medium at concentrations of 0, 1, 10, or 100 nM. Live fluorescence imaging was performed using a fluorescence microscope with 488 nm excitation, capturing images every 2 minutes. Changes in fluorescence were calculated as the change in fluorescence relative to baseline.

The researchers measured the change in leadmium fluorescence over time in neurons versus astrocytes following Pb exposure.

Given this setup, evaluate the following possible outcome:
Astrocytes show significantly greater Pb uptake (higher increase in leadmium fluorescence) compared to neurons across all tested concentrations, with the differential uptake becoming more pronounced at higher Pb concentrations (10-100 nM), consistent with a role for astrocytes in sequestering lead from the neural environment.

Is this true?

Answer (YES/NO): NO